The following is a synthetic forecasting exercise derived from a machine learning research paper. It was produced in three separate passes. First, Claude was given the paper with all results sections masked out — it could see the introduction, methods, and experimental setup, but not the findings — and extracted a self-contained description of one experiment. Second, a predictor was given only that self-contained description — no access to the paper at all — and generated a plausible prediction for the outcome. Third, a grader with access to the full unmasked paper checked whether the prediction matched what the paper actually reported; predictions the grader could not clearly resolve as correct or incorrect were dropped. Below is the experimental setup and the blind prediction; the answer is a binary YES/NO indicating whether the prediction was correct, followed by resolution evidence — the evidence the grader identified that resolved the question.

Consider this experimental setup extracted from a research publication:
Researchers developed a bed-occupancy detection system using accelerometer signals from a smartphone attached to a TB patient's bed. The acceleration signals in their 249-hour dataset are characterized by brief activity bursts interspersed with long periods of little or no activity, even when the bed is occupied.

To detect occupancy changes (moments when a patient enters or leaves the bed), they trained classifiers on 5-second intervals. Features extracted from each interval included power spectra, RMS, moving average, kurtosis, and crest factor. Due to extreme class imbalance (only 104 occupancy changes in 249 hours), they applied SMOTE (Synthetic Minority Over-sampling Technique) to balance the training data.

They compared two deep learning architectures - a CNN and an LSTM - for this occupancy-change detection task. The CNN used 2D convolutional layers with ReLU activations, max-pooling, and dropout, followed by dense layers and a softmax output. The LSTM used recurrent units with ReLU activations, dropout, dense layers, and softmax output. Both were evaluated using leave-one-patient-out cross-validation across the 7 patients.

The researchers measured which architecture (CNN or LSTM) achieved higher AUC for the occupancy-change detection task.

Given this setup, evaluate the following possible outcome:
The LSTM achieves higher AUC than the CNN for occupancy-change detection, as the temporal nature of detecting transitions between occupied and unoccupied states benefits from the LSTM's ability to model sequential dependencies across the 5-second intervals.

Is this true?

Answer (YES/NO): YES